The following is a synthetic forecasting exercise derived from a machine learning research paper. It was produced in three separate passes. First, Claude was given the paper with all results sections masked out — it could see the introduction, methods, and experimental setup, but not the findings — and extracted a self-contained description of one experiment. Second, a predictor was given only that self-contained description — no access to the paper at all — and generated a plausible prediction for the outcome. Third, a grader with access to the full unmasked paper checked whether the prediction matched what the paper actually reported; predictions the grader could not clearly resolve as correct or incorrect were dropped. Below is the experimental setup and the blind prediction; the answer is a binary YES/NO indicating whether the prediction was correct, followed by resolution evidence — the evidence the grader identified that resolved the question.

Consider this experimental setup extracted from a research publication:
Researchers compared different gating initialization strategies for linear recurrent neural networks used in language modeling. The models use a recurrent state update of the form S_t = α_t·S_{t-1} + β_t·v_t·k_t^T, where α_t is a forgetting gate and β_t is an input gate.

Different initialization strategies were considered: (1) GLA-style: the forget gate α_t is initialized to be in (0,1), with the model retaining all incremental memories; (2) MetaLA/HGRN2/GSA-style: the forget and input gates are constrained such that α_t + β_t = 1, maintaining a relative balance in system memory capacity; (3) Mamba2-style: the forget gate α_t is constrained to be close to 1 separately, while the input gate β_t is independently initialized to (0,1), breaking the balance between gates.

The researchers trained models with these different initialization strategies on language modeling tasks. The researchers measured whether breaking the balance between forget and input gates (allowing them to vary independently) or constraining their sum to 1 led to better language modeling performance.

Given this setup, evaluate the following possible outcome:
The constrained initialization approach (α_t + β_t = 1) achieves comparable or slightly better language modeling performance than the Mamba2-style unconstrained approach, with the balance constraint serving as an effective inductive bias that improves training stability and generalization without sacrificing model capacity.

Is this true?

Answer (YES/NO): NO